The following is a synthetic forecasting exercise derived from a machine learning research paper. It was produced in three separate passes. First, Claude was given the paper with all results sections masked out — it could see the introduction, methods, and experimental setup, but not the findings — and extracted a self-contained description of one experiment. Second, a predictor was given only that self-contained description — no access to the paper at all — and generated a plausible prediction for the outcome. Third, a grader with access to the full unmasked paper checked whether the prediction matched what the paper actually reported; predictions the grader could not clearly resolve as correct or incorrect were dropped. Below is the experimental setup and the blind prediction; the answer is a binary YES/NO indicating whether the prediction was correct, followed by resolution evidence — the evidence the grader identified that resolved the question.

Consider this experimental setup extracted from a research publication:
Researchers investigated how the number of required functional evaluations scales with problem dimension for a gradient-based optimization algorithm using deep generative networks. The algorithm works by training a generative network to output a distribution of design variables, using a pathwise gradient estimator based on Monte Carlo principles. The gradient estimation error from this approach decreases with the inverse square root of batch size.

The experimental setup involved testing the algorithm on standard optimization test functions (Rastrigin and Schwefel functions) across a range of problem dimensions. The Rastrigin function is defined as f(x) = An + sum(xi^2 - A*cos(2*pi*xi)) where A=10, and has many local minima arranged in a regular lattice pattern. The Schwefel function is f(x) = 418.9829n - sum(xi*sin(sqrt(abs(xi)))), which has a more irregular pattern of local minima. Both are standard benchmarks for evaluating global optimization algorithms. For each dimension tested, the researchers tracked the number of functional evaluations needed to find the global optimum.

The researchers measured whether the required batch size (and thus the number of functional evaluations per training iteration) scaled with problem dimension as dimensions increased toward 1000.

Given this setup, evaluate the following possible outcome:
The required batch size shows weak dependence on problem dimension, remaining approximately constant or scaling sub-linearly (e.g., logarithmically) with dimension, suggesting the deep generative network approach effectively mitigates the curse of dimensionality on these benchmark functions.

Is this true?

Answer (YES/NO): YES